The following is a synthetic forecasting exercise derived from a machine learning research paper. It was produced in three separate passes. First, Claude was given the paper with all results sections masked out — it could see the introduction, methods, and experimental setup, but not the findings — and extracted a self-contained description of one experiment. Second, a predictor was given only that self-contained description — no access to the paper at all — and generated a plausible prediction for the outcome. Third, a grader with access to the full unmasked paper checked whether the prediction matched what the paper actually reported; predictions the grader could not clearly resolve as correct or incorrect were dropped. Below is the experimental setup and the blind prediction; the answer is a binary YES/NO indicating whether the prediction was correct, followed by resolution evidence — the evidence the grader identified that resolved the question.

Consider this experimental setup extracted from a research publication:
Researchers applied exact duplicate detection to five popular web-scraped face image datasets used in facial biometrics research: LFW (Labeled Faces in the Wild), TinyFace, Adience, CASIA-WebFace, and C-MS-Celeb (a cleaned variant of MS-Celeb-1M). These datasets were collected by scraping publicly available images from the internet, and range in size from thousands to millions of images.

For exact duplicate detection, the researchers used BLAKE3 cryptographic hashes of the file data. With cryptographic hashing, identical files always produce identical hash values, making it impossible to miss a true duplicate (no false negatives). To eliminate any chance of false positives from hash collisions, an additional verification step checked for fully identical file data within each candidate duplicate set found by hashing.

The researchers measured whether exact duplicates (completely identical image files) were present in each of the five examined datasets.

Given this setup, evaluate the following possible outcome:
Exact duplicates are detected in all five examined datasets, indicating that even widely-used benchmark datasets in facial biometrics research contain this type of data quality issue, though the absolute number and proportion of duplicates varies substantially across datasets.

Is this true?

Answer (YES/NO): YES